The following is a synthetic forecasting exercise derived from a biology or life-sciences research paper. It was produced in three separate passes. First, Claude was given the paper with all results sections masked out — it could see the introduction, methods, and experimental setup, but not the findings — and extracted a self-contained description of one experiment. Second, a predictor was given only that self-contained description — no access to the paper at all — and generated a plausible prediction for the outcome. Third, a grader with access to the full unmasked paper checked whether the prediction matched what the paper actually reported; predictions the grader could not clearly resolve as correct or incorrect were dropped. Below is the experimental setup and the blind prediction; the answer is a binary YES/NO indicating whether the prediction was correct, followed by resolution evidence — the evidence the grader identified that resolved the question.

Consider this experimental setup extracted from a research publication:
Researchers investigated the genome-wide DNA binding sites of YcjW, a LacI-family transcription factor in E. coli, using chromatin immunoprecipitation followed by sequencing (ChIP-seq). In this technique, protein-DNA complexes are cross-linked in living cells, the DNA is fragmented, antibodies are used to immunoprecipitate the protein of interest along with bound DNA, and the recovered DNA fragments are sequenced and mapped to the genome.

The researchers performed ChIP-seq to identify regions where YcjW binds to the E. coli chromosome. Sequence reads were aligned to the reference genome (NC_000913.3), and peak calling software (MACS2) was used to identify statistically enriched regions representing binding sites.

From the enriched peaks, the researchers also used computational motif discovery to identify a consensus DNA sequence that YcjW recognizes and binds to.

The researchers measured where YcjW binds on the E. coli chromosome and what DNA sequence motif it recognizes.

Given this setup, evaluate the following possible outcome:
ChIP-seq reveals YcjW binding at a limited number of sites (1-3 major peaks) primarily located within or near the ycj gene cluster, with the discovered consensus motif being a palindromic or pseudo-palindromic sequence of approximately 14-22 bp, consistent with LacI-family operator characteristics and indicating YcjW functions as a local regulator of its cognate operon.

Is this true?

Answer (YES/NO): YES